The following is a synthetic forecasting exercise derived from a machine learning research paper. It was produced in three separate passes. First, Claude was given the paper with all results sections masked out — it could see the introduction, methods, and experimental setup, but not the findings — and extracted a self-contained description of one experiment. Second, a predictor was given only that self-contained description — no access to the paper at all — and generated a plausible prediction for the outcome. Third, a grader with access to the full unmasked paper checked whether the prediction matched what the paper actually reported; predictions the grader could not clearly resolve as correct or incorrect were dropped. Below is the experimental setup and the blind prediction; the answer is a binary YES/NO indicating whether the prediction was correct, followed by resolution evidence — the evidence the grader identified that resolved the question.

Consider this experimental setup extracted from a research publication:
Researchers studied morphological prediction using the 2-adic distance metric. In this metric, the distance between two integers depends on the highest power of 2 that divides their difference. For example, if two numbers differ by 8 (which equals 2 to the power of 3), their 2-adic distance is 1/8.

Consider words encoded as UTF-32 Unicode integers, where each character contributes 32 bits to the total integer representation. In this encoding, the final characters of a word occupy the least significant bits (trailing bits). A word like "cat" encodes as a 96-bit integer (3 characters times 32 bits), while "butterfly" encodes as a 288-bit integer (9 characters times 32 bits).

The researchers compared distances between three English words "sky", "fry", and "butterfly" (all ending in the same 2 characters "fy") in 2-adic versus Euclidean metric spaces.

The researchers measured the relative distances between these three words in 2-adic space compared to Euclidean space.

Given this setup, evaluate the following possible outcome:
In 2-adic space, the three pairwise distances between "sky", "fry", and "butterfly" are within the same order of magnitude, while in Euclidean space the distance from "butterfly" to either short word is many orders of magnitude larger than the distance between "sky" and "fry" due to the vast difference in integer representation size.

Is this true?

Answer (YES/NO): YES